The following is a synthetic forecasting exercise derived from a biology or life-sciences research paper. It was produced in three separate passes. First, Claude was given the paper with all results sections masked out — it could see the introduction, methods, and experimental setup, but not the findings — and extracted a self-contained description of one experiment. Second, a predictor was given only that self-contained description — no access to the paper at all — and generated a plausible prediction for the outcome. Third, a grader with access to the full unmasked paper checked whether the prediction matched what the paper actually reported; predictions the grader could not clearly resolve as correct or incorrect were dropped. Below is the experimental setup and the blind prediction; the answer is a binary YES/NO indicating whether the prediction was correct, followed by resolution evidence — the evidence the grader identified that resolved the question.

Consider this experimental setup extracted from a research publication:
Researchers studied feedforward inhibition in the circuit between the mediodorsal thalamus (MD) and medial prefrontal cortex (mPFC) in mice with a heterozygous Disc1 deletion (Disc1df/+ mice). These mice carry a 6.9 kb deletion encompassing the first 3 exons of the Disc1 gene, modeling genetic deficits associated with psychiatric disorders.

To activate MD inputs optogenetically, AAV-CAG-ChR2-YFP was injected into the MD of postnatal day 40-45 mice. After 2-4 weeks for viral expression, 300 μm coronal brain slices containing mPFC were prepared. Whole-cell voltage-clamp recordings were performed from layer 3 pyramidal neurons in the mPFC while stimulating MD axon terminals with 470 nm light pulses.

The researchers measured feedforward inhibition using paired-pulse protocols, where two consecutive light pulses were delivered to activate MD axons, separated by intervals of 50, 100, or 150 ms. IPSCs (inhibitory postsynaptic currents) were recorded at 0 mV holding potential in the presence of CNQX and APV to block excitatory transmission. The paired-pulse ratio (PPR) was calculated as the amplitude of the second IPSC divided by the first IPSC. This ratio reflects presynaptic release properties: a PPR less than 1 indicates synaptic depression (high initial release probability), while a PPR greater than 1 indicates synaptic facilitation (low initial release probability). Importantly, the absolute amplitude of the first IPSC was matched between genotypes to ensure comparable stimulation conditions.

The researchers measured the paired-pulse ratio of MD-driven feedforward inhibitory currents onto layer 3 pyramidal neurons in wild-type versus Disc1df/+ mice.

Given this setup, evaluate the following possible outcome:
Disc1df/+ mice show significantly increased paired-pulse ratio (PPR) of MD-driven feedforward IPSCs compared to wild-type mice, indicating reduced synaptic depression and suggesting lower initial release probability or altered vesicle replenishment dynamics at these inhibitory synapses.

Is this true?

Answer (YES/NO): YES